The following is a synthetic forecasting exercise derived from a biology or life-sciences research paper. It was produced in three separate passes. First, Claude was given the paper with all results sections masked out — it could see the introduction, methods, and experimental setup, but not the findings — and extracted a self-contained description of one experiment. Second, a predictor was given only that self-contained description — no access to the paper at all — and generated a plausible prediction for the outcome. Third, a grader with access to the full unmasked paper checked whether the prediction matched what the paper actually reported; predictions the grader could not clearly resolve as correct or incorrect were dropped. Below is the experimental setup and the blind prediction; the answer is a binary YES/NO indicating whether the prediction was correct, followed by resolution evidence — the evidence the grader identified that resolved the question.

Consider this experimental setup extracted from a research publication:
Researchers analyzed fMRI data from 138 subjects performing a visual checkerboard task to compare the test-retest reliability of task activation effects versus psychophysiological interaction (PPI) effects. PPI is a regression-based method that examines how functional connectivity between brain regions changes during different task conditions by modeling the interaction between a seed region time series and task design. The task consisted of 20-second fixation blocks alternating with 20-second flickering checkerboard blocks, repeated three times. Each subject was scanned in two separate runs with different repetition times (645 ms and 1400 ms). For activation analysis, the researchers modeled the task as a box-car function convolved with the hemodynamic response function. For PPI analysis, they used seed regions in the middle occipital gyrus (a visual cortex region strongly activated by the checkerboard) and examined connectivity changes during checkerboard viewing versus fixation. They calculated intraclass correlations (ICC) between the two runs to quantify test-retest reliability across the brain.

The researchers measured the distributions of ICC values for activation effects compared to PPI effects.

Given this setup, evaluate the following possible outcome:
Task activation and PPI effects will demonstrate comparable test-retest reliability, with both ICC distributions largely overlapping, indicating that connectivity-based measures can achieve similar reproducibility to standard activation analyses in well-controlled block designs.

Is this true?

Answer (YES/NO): NO